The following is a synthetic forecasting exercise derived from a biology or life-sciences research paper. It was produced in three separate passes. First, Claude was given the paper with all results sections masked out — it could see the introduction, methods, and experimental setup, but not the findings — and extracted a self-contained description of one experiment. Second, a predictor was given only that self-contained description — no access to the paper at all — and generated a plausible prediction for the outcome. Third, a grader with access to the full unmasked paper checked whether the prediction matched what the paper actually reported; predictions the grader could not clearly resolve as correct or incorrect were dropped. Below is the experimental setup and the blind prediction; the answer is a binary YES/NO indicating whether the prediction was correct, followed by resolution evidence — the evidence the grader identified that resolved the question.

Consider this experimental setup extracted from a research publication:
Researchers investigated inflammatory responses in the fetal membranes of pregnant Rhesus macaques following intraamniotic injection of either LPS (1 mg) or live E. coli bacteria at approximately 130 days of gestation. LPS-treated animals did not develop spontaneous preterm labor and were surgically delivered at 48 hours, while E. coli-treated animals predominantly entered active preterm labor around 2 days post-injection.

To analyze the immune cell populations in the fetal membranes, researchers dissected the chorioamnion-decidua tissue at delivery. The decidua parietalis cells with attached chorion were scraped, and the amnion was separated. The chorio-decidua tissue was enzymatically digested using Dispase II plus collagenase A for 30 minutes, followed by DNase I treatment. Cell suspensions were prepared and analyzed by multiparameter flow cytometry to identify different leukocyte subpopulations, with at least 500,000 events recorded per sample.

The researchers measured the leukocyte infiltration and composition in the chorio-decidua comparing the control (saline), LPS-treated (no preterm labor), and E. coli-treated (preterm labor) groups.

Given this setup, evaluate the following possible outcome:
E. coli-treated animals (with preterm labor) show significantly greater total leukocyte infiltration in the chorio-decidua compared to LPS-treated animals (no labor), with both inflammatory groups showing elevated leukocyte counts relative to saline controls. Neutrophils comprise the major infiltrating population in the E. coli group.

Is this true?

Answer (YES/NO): NO